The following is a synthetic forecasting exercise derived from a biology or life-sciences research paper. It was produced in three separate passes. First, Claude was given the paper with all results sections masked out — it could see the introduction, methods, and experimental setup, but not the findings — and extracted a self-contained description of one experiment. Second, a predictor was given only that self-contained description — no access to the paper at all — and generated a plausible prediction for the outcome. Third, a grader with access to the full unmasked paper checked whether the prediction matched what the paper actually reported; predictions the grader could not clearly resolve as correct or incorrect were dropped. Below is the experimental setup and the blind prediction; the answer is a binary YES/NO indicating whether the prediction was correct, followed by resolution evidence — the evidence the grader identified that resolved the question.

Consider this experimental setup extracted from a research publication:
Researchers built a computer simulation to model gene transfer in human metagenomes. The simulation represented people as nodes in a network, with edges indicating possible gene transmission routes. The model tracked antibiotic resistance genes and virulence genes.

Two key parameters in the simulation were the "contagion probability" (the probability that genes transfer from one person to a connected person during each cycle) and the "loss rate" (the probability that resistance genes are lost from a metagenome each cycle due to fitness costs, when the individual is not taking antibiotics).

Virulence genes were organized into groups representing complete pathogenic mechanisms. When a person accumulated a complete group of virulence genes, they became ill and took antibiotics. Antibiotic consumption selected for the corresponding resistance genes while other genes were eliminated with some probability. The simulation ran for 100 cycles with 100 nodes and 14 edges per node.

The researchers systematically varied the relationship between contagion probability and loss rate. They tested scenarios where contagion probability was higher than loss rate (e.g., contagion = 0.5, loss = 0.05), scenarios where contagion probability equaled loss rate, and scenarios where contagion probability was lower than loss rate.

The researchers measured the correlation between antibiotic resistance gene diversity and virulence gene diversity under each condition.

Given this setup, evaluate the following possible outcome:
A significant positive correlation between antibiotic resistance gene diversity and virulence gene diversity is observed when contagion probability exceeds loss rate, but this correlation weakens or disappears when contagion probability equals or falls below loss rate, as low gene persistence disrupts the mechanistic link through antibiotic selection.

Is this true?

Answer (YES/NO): NO